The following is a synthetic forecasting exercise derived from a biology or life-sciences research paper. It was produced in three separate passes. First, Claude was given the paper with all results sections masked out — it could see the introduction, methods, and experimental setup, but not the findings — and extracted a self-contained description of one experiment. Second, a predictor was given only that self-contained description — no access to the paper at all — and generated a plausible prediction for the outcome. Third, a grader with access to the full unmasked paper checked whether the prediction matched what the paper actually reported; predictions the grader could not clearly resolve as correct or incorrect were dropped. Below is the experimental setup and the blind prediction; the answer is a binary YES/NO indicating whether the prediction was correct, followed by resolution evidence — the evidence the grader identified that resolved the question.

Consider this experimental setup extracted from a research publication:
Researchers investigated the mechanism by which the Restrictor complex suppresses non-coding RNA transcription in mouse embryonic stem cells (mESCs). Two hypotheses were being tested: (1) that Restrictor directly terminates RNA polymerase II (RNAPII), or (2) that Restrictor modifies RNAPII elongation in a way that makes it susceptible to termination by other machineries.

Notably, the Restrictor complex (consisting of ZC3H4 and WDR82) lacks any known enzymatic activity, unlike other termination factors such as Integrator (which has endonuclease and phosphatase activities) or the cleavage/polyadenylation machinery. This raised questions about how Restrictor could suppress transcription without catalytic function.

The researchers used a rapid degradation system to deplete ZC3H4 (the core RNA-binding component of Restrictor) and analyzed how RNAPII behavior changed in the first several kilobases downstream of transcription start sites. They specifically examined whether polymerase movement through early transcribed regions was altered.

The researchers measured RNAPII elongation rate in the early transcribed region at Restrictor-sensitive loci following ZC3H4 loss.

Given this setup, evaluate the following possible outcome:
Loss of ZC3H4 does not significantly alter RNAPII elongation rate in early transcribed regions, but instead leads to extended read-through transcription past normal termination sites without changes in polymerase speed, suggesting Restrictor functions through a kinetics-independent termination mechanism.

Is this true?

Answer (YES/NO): NO